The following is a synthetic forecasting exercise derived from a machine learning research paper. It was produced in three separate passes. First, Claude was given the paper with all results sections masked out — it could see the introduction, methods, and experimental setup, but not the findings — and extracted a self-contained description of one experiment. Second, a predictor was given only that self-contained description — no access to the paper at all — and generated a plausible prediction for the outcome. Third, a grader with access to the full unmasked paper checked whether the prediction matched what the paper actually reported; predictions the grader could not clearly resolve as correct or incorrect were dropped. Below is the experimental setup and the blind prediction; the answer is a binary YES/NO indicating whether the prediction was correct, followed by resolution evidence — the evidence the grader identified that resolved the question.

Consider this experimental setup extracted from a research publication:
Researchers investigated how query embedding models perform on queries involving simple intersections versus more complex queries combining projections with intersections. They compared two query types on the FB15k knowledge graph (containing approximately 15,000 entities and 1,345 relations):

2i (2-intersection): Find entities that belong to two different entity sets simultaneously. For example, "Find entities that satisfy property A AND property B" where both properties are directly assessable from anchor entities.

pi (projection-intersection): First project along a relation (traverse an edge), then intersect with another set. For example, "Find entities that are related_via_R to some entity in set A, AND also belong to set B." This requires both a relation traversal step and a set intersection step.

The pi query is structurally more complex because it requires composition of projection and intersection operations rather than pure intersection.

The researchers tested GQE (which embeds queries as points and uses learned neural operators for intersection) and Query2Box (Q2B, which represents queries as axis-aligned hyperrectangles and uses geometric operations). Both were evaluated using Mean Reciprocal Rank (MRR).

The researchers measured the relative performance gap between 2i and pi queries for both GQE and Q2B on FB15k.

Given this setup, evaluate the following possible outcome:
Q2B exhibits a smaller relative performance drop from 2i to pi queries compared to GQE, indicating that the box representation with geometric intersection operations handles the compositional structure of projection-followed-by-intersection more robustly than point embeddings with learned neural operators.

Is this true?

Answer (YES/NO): NO